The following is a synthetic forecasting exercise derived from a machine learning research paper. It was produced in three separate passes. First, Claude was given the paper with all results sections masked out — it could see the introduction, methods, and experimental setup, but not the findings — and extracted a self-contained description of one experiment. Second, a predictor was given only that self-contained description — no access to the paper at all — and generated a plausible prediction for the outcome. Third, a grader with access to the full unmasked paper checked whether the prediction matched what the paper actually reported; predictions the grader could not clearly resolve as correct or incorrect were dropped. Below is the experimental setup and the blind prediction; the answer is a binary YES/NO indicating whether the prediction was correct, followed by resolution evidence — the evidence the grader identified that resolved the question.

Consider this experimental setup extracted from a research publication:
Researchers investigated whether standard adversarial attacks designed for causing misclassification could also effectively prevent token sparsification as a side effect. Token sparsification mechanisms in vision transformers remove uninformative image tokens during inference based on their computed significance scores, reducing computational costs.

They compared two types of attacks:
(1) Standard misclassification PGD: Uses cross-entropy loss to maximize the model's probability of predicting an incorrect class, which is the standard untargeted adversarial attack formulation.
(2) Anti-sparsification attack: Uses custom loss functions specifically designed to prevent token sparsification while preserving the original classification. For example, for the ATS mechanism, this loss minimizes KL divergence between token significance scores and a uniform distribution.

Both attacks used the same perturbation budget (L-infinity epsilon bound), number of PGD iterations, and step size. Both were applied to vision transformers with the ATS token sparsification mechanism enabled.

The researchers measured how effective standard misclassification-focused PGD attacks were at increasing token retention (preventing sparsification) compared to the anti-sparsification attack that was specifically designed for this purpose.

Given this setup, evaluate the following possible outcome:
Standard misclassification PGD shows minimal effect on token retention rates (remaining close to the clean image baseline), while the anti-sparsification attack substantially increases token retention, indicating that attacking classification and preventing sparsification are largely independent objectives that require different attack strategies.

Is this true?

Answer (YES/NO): YES